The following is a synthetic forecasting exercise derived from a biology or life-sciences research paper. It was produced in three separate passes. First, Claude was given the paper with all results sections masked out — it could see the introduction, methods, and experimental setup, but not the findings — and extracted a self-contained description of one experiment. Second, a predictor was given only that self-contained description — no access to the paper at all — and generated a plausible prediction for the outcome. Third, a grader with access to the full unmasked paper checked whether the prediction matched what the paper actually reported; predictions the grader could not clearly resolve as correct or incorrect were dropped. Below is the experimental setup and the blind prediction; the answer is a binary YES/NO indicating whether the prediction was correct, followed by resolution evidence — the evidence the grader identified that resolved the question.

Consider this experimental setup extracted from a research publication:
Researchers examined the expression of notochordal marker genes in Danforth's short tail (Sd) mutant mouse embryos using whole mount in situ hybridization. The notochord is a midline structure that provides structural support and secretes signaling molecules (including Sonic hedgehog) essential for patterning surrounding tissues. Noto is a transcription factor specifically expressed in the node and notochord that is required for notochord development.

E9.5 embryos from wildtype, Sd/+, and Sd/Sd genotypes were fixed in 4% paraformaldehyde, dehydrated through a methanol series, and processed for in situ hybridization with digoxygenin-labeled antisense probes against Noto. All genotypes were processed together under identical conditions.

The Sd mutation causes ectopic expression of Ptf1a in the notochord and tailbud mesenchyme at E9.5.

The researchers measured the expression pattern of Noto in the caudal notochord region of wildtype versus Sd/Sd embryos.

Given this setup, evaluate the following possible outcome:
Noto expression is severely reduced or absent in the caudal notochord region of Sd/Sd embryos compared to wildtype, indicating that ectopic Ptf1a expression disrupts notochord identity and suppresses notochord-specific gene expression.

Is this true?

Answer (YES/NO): YES